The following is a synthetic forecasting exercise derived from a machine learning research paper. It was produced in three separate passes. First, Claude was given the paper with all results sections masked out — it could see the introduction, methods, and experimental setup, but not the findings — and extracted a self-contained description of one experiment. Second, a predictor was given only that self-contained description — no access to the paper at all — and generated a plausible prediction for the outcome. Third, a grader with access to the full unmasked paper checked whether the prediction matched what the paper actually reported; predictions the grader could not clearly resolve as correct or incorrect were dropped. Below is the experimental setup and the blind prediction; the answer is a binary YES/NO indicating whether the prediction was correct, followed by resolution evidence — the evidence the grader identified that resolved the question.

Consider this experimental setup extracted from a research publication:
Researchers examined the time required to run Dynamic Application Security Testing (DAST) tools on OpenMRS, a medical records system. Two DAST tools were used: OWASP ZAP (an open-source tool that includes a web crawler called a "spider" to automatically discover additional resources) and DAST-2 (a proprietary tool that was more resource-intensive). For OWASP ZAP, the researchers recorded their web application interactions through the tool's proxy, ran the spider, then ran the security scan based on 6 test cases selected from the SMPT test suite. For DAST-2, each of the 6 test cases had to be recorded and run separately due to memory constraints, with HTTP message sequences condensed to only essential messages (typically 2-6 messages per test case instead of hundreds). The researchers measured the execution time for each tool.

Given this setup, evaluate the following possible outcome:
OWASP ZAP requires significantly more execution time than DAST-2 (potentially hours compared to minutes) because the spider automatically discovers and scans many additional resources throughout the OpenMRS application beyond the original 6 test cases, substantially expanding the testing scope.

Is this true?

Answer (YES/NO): NO